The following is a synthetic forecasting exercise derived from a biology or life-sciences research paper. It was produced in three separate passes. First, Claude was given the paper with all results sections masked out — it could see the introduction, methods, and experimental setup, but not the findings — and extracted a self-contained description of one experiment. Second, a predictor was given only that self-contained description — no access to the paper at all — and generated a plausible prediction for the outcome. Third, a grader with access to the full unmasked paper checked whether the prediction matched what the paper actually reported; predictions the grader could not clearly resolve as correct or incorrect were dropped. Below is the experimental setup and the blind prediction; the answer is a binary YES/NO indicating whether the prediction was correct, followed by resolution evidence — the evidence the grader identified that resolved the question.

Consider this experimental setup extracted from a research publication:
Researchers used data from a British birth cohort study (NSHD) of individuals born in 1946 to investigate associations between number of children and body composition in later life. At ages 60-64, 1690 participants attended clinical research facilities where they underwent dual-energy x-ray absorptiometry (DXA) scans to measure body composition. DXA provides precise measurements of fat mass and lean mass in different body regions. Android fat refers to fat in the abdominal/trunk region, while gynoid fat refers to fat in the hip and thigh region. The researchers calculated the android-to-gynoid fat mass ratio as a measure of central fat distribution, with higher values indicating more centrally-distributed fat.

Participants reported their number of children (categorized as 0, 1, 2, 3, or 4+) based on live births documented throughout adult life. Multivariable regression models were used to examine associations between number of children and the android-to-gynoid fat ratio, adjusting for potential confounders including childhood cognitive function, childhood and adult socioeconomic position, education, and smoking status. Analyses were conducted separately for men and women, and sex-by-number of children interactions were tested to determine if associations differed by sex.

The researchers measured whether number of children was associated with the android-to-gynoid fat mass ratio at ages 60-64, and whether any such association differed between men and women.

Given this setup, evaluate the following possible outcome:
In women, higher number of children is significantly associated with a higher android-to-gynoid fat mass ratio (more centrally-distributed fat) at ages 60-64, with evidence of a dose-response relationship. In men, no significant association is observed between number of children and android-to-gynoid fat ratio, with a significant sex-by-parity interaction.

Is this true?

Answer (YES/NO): NO